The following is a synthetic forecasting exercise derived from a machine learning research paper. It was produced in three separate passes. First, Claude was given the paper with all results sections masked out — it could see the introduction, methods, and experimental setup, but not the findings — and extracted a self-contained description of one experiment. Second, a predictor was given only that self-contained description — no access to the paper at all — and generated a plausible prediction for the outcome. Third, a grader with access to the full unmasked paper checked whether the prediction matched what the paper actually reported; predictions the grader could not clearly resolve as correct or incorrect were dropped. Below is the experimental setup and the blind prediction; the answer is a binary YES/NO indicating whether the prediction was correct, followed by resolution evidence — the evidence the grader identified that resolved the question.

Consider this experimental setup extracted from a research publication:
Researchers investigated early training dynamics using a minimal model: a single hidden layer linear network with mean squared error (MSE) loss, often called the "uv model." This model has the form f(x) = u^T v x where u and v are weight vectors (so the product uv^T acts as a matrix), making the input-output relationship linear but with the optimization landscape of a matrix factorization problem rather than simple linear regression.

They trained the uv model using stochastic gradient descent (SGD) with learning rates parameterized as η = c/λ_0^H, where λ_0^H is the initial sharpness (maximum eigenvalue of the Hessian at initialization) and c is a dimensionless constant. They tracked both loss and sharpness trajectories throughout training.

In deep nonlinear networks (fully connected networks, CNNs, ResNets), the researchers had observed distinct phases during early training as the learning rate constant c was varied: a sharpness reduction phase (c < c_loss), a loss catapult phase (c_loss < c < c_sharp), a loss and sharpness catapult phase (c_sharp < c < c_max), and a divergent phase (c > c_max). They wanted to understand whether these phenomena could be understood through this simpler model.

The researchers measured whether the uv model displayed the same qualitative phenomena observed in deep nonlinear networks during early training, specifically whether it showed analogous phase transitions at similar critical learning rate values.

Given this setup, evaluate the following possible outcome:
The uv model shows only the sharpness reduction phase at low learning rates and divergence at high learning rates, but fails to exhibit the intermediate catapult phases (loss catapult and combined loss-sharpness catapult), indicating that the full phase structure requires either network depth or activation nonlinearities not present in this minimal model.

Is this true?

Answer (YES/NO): NO